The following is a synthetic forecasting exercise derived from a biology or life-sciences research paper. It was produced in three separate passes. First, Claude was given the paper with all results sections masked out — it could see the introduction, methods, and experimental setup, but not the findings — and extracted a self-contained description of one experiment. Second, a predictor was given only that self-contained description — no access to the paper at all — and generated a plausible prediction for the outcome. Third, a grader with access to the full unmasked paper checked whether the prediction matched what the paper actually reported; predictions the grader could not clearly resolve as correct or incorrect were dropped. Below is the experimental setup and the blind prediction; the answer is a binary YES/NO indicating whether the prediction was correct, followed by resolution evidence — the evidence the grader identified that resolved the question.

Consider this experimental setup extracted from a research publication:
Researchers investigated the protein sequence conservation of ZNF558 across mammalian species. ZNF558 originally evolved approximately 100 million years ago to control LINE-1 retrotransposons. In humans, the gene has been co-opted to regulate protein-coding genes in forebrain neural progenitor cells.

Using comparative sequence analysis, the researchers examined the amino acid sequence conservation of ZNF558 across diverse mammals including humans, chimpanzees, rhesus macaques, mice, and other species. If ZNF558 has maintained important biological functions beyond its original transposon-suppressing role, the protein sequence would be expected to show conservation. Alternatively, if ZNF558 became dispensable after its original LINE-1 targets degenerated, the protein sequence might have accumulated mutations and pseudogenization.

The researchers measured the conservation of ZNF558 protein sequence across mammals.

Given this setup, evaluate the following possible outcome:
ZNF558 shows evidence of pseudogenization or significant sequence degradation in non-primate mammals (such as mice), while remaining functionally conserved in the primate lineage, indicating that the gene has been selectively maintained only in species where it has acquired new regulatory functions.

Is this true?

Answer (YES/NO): NO